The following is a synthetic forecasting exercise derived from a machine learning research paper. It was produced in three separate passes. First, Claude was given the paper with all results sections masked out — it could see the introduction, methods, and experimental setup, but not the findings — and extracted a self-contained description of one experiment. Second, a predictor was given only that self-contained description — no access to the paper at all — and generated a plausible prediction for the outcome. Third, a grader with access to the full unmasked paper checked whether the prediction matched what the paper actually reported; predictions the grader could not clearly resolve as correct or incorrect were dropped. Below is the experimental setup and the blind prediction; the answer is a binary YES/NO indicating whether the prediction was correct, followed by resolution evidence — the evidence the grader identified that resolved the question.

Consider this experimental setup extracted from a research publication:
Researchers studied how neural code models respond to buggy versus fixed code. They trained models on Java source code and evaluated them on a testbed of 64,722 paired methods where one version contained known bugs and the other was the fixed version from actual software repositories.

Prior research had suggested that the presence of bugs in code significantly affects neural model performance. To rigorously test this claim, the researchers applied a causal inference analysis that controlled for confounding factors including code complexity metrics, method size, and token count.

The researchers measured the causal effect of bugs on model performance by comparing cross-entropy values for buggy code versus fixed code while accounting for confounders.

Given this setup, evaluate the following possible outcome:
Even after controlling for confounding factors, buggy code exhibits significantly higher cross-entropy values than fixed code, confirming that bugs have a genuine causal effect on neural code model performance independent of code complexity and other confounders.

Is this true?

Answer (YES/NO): NO